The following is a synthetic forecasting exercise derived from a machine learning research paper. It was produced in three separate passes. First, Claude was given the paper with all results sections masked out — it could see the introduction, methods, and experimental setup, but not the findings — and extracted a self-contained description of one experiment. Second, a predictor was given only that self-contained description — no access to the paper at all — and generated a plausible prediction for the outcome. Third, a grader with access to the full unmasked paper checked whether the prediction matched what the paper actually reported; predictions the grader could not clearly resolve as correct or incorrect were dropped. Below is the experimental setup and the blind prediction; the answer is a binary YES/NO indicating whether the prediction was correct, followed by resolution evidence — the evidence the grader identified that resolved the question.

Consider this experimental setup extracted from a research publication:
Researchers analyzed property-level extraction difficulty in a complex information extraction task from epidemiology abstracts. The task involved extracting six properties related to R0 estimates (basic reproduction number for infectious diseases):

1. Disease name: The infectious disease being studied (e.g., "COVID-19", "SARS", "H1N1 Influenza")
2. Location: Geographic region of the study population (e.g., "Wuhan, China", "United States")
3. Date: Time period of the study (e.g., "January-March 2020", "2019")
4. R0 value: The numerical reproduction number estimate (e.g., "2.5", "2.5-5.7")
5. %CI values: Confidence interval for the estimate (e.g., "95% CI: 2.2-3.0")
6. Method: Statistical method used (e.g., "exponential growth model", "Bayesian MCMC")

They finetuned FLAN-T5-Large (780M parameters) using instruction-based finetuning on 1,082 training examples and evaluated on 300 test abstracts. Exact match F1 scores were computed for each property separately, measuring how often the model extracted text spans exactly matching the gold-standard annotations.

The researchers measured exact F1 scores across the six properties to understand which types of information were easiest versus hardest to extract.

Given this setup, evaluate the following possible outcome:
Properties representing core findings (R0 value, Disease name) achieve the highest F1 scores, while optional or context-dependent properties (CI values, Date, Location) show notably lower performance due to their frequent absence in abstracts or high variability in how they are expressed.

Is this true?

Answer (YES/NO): NO